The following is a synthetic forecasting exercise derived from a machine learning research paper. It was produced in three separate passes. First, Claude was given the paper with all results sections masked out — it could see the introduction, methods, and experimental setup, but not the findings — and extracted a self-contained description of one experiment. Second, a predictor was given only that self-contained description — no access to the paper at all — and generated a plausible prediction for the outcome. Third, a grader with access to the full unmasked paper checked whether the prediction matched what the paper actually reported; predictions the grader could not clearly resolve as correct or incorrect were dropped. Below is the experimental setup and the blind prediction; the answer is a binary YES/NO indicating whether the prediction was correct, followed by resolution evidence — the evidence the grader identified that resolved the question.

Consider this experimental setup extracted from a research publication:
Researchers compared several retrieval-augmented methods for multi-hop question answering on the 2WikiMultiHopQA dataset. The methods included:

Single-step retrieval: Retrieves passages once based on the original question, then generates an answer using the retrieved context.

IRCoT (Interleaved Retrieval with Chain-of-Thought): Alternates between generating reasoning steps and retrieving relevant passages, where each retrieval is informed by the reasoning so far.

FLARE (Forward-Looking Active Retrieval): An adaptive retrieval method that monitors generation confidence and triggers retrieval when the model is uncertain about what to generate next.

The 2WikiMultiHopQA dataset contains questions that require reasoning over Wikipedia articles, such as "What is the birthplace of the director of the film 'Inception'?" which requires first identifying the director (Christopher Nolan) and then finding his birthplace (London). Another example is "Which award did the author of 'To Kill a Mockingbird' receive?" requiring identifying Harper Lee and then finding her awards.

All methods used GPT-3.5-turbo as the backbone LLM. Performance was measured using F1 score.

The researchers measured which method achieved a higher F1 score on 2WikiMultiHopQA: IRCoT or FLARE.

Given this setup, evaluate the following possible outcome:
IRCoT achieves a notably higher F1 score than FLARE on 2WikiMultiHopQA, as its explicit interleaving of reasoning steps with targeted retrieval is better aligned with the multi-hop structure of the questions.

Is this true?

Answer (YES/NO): NO